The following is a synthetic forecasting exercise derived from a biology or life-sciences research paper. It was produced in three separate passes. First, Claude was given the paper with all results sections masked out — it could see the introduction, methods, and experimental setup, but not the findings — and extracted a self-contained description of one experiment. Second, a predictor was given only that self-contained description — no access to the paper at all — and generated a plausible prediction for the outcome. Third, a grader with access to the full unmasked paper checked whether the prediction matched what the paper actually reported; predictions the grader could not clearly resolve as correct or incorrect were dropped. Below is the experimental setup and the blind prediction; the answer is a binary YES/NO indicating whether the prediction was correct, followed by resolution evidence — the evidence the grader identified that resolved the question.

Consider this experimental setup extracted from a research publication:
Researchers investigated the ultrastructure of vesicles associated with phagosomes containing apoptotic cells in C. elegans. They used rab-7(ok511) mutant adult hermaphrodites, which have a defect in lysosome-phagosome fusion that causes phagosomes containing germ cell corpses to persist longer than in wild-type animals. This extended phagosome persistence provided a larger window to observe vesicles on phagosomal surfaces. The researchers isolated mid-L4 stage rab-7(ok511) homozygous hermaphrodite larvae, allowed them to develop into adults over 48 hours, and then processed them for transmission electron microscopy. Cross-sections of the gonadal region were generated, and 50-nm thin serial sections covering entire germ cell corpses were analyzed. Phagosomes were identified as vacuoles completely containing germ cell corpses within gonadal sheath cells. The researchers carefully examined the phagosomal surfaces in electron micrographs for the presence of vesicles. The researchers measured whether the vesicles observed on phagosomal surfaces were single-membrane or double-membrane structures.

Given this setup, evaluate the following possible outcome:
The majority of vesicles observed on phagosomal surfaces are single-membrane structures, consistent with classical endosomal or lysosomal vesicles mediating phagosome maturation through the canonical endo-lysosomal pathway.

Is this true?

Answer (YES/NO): NO